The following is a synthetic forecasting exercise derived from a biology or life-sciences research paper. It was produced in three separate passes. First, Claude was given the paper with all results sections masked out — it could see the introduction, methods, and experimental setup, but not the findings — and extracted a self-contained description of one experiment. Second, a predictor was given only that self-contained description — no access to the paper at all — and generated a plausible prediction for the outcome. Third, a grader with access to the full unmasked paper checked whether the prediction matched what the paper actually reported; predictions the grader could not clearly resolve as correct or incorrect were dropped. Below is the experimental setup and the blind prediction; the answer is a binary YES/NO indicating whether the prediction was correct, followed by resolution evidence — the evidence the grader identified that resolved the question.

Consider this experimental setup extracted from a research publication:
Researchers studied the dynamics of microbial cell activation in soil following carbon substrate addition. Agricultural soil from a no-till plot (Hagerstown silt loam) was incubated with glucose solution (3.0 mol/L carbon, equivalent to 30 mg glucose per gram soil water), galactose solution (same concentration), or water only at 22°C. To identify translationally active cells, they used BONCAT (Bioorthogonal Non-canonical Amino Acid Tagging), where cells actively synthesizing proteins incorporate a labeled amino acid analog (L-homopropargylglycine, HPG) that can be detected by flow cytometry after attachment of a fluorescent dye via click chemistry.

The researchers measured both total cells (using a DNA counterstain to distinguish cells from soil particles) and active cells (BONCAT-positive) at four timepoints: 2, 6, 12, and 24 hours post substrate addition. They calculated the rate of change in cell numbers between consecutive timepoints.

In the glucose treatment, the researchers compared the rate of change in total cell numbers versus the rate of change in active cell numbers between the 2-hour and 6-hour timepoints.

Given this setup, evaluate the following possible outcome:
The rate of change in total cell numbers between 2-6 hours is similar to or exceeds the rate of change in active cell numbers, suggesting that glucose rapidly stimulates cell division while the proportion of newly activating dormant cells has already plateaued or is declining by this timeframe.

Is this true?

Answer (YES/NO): NO